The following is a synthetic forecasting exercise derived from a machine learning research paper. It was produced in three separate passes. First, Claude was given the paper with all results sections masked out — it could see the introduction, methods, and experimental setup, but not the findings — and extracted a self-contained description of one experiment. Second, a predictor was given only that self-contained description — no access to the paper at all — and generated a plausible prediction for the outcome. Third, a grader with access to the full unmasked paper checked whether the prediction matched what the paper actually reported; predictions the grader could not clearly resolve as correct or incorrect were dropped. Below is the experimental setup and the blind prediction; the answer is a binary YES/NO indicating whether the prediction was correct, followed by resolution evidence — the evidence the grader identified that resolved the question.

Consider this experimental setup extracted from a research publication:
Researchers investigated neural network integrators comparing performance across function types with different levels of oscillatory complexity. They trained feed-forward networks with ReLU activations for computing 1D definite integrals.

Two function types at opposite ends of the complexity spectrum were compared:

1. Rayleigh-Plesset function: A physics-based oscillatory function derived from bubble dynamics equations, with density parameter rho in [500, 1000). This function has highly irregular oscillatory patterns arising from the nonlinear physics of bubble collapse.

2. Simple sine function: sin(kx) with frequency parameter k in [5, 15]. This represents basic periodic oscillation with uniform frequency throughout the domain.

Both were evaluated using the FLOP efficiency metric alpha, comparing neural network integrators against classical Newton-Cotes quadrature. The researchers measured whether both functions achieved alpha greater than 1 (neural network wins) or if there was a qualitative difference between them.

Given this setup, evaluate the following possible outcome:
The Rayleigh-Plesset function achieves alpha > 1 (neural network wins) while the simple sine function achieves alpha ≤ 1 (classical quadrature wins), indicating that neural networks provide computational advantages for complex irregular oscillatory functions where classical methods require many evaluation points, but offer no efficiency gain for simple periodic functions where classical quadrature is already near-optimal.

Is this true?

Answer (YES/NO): YES